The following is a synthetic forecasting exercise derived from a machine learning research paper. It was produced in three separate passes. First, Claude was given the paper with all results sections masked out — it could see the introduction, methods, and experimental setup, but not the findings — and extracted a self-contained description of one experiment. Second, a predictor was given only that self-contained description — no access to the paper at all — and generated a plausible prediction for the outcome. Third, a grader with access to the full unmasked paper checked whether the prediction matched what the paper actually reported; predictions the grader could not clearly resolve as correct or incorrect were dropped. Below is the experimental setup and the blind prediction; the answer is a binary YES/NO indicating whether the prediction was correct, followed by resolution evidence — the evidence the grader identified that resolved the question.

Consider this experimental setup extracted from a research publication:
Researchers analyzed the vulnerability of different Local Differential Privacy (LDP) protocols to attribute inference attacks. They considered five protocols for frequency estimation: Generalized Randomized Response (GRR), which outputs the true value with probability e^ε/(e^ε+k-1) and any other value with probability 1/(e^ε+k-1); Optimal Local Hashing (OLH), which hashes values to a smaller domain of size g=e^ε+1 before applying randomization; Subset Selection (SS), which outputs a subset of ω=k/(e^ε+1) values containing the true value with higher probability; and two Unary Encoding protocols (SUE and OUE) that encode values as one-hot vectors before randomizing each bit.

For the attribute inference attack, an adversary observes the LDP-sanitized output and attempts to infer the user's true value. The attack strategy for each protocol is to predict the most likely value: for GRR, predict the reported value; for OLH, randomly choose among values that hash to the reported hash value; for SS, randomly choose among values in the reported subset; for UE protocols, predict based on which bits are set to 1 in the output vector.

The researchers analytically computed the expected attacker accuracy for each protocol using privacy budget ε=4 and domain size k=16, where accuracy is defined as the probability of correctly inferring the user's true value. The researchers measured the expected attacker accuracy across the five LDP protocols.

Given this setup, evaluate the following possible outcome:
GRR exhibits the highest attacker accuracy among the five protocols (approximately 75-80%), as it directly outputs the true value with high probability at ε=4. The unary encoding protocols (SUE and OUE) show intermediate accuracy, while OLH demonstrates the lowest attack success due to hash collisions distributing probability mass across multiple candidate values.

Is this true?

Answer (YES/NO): NO